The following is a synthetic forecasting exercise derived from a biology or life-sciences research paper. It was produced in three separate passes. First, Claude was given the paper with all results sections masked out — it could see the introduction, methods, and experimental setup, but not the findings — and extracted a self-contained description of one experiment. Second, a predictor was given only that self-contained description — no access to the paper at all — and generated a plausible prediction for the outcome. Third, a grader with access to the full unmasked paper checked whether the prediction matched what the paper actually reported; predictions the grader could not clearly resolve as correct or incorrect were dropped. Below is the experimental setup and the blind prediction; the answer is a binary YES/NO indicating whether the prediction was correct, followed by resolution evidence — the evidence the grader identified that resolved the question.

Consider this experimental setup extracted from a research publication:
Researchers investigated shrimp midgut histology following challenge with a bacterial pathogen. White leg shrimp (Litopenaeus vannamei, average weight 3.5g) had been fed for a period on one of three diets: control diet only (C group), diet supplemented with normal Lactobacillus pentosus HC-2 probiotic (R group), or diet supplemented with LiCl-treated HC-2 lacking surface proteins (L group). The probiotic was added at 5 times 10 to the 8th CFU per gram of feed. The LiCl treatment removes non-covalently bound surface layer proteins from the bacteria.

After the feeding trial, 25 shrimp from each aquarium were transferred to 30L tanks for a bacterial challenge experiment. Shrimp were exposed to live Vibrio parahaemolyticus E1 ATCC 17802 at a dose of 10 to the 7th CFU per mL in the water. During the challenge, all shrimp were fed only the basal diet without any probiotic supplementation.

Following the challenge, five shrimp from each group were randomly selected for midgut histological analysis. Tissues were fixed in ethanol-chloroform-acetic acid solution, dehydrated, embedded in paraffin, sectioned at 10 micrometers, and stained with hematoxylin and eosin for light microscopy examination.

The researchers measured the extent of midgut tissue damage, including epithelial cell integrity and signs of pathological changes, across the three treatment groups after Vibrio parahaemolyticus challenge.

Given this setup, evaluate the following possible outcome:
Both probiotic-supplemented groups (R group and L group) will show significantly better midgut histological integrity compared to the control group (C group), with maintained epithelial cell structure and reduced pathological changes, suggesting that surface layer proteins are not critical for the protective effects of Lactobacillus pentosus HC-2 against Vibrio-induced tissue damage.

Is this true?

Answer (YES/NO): NO